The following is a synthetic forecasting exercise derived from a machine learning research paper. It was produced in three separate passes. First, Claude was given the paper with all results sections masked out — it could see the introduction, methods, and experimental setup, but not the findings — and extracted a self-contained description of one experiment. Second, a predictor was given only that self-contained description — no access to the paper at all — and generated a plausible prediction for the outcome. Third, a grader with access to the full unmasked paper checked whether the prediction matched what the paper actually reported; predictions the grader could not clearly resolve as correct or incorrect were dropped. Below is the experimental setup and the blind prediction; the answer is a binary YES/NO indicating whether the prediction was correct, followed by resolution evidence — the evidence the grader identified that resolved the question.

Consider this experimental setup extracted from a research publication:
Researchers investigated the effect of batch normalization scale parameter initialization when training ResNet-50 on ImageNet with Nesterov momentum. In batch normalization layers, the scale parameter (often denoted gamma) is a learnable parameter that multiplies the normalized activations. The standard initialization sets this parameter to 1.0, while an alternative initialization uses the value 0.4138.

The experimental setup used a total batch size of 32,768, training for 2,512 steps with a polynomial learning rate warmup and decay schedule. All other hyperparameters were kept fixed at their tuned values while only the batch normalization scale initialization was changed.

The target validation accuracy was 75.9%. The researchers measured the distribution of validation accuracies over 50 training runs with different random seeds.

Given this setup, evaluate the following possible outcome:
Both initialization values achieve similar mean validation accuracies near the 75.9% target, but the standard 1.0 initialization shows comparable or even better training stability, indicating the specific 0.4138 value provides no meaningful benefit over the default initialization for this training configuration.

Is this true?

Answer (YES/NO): NO